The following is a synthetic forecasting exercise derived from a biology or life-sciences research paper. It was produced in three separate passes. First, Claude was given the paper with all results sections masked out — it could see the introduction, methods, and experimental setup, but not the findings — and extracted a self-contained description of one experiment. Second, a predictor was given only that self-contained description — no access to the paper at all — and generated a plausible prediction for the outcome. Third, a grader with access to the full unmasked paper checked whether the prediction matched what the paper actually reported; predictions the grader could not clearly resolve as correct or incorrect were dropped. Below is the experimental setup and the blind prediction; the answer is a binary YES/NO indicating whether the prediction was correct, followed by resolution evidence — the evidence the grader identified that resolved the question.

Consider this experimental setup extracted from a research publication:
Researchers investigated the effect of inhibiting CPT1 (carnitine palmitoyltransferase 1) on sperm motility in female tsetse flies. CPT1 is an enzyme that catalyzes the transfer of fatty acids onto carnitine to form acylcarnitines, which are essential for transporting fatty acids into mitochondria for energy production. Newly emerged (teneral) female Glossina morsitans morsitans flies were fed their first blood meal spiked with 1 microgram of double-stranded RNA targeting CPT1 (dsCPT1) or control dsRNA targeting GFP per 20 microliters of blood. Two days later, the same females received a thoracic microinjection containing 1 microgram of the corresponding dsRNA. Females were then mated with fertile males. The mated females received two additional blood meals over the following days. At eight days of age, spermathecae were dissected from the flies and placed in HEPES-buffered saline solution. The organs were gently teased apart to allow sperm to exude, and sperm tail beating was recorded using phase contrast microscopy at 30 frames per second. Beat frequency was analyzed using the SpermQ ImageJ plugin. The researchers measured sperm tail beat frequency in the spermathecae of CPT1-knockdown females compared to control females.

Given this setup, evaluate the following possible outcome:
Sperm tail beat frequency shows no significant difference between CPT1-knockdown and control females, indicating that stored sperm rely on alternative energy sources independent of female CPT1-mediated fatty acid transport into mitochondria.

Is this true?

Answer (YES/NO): NO